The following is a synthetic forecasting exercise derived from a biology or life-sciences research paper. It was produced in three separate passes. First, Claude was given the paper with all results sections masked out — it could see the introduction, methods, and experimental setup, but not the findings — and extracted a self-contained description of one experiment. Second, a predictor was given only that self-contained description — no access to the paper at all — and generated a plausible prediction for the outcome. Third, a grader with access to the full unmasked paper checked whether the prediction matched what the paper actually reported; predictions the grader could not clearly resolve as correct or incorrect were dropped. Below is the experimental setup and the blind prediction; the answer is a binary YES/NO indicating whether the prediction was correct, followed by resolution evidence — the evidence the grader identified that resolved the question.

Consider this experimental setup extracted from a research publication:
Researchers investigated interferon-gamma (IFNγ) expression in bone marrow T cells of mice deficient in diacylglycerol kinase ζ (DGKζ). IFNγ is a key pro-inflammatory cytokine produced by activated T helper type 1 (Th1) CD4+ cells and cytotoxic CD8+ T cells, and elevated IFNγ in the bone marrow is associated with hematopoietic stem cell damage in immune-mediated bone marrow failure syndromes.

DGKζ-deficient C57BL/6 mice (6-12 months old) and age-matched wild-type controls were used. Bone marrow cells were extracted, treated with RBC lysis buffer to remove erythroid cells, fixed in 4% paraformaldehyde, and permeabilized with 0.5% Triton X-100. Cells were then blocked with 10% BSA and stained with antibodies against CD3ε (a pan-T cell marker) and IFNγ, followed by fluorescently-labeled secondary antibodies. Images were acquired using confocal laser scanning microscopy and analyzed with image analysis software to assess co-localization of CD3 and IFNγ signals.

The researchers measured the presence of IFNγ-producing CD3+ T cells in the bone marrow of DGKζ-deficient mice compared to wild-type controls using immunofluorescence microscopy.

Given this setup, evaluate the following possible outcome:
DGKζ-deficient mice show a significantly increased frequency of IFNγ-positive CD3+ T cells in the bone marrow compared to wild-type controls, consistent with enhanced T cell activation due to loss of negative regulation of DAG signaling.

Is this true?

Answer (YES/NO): NO